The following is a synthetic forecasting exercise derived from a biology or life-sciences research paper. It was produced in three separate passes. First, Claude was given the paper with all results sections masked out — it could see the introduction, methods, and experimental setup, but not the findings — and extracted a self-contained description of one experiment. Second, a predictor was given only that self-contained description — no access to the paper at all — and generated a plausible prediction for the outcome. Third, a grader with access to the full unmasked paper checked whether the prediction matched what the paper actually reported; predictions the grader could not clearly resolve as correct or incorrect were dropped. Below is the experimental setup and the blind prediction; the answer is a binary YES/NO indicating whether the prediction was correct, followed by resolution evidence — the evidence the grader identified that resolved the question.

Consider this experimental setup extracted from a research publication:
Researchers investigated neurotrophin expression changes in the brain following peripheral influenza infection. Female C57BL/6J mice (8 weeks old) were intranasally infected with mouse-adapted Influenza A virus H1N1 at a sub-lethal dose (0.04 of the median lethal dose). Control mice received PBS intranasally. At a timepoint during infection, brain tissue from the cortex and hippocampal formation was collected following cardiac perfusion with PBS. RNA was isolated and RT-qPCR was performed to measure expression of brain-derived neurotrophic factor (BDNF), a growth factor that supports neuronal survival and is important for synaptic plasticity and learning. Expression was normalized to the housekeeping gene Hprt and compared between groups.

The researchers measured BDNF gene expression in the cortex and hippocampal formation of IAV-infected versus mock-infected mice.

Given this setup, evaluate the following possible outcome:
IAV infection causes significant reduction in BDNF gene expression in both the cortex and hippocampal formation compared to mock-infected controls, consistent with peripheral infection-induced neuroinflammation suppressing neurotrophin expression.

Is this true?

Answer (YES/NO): YES